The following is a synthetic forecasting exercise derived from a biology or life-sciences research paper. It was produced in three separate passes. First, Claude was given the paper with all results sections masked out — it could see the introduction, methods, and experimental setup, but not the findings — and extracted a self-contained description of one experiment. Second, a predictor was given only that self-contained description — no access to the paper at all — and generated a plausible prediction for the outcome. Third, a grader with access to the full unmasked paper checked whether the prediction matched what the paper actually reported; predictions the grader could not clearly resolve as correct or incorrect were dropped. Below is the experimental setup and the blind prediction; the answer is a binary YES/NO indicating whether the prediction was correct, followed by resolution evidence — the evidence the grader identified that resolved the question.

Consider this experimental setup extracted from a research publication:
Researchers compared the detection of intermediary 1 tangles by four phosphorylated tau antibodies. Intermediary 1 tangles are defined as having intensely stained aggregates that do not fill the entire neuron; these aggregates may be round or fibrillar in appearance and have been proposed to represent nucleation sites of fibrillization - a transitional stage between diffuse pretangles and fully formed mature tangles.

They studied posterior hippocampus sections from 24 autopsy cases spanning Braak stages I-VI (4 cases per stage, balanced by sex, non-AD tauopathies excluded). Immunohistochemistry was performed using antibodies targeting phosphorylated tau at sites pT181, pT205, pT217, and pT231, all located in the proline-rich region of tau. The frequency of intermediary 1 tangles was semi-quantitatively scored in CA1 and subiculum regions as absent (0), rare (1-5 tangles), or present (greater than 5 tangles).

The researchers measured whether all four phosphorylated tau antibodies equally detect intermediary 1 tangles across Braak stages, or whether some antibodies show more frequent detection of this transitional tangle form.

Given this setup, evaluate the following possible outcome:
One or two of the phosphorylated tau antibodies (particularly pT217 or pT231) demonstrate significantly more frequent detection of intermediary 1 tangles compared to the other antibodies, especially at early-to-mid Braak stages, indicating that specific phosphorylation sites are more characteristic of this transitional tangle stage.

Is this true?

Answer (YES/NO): NO